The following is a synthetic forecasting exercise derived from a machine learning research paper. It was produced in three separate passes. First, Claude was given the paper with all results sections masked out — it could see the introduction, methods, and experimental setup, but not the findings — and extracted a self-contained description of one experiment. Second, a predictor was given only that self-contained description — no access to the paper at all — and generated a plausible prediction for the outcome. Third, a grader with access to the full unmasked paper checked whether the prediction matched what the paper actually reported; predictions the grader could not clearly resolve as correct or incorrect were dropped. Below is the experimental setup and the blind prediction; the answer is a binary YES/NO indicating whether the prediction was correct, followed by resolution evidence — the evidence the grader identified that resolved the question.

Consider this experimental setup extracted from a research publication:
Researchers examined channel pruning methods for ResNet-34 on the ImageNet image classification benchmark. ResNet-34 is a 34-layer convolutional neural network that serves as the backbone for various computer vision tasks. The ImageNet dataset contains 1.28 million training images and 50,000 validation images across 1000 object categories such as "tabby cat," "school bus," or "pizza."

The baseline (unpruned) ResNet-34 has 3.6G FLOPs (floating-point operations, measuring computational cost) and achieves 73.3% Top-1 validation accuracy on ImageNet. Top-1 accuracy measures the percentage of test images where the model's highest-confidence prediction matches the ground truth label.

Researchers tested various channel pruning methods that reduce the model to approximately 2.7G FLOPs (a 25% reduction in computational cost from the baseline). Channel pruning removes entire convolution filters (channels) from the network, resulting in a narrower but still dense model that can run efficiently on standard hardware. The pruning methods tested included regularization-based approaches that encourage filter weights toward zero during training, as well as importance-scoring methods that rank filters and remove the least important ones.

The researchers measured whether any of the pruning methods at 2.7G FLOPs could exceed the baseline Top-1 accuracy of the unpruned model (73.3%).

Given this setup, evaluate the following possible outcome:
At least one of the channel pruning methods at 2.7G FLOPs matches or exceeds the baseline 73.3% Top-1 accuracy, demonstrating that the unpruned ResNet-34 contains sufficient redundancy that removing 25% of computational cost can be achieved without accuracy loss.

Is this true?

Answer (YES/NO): YES